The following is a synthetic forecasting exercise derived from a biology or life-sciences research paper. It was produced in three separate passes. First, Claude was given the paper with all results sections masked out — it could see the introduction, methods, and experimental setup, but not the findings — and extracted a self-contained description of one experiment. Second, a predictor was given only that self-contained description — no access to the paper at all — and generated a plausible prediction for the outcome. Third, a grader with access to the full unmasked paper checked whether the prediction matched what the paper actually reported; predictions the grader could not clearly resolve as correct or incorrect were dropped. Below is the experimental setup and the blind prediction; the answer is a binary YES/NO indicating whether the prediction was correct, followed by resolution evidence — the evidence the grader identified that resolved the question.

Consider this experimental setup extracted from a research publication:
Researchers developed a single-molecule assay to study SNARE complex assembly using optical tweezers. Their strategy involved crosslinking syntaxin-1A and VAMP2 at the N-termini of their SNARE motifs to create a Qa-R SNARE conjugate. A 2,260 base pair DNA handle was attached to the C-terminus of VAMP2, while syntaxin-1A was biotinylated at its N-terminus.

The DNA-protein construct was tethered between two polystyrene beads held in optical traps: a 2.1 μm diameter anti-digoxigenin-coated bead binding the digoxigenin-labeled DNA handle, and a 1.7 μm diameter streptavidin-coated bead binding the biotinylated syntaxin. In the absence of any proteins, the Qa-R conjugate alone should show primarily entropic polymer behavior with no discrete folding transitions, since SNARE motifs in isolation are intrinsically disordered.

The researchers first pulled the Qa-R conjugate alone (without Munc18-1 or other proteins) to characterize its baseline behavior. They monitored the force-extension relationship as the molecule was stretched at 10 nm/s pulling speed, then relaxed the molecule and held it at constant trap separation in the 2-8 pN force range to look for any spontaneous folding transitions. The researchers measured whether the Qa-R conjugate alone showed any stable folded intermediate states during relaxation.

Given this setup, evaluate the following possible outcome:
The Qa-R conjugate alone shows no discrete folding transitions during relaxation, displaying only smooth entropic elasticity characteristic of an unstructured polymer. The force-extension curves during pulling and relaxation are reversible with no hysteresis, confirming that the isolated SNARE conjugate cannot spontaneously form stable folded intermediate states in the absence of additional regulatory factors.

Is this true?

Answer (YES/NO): YES